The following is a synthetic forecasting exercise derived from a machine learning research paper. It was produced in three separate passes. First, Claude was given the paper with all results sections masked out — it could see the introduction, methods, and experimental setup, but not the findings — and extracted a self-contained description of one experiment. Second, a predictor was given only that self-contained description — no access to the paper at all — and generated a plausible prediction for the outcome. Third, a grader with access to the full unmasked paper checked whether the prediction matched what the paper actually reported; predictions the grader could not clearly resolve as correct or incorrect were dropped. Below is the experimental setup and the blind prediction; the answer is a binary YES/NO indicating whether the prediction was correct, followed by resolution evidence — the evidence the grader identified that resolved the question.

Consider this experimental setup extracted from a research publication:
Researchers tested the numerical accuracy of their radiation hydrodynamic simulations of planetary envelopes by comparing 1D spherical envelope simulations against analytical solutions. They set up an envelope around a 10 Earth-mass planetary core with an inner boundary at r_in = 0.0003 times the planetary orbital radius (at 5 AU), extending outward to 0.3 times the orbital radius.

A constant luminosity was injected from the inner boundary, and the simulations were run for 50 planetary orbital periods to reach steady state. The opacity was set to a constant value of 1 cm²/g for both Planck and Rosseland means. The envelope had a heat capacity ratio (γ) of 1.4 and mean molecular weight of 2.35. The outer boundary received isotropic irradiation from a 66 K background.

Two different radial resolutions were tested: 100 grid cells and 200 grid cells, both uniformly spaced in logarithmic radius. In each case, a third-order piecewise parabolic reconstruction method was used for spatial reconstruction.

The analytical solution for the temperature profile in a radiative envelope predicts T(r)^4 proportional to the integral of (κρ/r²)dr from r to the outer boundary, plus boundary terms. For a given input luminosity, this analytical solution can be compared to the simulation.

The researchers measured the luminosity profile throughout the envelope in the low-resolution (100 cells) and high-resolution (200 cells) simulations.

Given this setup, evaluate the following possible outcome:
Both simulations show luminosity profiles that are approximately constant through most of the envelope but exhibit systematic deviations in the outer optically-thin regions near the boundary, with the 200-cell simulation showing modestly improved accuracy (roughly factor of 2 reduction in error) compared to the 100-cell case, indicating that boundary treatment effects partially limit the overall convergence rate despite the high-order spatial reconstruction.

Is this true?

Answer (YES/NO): NO